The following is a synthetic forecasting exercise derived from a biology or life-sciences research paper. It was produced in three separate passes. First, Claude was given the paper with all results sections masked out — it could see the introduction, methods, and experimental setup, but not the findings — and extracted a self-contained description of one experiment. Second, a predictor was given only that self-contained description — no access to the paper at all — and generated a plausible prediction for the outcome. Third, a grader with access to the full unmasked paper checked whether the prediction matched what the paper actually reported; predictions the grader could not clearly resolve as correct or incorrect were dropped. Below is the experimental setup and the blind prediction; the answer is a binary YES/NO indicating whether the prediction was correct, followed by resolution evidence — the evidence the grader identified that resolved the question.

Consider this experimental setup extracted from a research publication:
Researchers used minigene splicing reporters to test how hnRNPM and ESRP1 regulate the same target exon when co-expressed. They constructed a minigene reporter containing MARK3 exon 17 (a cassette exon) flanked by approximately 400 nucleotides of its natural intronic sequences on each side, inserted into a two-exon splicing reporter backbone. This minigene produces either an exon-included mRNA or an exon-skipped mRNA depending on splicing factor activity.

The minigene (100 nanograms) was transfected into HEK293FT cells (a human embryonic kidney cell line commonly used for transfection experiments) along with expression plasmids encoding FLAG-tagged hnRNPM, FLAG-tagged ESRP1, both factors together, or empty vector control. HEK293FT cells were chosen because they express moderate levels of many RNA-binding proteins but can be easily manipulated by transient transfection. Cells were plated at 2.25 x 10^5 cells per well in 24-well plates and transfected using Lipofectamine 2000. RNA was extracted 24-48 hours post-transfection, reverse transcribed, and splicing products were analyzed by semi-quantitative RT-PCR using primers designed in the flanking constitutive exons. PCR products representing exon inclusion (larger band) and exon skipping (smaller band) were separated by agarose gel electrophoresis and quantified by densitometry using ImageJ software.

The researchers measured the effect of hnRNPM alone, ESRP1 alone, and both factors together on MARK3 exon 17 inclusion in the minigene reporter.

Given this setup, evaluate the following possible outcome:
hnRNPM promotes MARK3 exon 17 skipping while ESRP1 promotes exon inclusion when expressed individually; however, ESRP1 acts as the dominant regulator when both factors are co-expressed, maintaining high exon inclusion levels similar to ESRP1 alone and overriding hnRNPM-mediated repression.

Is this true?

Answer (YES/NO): NO